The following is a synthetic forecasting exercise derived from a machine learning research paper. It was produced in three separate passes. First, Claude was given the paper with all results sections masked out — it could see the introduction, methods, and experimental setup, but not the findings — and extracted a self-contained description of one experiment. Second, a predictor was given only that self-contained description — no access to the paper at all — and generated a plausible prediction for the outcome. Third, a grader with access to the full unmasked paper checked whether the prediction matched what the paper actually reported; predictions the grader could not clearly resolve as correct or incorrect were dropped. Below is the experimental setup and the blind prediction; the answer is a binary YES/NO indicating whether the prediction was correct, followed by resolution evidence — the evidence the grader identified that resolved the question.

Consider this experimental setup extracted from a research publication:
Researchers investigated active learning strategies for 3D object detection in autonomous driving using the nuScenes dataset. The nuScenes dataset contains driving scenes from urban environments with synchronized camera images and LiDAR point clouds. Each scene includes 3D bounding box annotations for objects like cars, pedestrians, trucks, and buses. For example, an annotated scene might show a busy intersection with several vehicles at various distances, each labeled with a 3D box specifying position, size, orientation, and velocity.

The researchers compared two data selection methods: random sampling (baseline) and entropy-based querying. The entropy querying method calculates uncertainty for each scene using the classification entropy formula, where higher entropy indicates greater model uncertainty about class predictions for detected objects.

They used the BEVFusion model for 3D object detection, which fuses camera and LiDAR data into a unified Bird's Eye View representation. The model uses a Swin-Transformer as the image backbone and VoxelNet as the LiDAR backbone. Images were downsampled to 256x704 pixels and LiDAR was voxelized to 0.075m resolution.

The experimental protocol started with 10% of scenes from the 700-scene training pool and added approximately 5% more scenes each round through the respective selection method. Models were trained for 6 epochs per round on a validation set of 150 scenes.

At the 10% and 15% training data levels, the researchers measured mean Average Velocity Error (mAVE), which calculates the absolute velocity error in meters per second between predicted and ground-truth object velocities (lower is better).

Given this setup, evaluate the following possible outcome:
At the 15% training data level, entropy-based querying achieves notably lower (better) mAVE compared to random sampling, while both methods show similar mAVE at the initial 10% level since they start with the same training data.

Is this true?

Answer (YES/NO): NO